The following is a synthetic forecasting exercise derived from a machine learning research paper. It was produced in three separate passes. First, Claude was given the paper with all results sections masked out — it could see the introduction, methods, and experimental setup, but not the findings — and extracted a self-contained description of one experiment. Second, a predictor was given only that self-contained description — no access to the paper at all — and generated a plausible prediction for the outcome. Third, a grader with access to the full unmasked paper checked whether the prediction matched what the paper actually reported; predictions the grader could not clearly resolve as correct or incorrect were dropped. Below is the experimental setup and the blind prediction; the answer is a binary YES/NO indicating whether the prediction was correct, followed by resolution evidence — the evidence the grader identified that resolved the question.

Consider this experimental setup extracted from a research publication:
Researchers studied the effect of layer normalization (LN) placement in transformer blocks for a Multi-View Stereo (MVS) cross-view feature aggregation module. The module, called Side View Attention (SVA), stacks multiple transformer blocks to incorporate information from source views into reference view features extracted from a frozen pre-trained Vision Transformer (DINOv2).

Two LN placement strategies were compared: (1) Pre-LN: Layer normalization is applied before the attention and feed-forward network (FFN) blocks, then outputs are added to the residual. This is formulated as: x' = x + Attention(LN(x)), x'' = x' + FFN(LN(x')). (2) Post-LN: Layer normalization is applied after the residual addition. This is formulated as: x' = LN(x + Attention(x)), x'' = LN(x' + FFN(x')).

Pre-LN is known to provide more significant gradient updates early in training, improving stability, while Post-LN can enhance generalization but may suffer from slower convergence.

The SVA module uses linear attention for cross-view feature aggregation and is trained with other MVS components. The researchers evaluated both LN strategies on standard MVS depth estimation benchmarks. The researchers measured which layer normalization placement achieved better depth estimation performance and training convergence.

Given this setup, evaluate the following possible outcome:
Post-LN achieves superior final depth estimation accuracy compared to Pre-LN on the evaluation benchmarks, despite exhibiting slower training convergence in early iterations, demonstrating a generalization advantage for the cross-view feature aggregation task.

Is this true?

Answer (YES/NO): NO